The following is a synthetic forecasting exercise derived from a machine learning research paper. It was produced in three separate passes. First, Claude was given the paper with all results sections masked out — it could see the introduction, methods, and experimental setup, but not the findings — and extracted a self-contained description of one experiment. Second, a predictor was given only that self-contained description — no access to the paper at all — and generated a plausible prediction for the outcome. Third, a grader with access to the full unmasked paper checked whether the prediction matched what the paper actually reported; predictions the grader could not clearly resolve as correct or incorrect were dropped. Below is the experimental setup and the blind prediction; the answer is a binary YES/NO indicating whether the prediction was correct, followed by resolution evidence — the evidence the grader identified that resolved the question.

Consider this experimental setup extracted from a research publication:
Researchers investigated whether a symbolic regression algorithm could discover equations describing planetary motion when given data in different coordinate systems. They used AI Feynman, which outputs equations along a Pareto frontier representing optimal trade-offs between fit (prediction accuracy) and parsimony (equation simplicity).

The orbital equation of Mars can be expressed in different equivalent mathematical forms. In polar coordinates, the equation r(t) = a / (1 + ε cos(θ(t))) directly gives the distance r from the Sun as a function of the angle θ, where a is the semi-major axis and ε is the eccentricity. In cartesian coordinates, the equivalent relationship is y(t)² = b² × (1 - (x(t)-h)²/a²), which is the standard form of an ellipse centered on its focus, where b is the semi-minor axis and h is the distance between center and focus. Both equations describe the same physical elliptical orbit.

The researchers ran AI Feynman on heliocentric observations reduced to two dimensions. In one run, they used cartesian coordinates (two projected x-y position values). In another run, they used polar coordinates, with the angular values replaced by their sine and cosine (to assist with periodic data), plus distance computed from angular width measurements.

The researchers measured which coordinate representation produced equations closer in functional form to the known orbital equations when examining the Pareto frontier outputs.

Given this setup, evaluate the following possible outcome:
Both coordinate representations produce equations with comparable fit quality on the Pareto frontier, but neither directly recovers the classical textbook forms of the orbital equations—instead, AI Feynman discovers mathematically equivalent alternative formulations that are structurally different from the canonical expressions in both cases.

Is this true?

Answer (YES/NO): NO